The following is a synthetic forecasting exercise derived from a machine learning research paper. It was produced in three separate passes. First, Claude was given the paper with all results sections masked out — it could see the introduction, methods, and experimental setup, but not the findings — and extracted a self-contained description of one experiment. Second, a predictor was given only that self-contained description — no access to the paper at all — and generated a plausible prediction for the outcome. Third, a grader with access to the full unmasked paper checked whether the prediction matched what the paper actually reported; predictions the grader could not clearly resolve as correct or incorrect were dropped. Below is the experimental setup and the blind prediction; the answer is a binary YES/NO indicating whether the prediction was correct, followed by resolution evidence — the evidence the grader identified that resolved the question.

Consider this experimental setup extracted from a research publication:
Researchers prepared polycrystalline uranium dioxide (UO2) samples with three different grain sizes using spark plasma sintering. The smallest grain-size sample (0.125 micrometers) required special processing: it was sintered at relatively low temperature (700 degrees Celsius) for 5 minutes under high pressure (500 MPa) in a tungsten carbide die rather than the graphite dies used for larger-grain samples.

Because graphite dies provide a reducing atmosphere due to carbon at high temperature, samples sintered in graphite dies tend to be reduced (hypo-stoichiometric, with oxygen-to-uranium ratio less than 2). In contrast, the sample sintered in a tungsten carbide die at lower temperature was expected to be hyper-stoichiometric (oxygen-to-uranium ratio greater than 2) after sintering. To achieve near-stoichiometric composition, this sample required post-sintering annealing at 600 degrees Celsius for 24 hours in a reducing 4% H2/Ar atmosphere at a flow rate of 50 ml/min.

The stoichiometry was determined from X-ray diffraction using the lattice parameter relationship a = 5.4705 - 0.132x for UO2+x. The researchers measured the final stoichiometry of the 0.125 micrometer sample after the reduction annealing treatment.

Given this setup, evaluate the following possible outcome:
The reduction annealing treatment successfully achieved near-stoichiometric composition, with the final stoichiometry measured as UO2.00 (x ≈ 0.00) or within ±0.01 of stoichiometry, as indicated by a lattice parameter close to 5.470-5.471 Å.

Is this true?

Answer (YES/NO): NO